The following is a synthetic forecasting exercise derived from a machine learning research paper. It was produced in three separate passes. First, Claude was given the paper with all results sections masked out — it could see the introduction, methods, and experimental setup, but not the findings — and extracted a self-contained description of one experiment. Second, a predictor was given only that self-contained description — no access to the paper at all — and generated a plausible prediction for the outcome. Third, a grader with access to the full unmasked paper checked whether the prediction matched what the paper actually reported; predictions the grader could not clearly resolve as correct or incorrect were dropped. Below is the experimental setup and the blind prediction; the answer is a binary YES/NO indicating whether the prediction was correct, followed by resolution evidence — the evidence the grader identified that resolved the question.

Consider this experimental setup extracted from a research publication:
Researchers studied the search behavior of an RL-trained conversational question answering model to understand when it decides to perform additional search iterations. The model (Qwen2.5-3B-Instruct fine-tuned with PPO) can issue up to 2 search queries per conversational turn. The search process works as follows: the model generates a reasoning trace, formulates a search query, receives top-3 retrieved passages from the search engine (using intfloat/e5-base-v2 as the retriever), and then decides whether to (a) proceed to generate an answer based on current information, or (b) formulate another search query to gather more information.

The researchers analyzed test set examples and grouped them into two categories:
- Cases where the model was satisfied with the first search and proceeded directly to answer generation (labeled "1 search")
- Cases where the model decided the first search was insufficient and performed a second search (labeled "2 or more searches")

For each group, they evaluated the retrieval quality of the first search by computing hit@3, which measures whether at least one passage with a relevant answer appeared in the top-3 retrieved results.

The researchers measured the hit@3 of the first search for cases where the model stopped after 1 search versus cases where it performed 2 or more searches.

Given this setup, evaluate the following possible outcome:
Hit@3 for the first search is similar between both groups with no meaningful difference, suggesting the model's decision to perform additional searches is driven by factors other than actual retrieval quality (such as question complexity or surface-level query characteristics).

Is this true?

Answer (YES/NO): NO